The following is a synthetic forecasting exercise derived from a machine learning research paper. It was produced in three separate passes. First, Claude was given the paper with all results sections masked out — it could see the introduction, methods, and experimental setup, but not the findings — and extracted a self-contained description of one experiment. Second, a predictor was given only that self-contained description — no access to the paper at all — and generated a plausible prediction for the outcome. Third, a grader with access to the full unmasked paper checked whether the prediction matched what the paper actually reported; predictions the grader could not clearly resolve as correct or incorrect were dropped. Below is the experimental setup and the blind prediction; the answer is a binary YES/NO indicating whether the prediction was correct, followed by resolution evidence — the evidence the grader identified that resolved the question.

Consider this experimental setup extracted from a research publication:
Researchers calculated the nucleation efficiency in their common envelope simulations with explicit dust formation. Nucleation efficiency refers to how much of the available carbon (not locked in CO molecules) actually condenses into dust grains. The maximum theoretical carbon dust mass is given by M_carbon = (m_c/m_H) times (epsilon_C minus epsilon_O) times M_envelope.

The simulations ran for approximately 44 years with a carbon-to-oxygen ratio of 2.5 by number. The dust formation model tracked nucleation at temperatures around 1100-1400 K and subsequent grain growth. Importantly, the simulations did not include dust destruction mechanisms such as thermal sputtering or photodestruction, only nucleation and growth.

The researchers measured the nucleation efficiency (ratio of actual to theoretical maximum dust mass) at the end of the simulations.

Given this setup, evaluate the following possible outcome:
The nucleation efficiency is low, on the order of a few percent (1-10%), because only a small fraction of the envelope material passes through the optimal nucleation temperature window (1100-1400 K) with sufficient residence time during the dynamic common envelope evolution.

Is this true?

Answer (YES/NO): NO